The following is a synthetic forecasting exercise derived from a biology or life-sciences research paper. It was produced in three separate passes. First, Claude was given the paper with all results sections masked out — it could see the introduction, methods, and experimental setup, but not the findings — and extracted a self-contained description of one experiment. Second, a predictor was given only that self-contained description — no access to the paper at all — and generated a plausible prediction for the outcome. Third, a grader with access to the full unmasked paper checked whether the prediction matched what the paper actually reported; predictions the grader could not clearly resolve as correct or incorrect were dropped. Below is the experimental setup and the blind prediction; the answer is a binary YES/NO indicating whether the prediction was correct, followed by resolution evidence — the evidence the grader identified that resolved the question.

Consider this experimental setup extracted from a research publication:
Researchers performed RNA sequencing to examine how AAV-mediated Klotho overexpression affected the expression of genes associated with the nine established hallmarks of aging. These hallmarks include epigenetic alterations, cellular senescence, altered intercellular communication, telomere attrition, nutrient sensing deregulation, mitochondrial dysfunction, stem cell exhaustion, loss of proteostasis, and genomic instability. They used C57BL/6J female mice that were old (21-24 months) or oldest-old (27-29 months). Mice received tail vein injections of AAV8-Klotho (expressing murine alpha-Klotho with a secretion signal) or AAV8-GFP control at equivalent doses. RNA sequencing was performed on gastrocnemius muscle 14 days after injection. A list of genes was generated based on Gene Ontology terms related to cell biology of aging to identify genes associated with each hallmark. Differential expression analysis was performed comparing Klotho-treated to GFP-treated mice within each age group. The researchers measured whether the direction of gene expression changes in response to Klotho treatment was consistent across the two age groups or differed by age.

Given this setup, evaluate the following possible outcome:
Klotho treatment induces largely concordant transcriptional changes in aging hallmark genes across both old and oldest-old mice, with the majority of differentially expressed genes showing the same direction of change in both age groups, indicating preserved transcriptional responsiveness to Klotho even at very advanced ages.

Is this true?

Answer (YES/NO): NO